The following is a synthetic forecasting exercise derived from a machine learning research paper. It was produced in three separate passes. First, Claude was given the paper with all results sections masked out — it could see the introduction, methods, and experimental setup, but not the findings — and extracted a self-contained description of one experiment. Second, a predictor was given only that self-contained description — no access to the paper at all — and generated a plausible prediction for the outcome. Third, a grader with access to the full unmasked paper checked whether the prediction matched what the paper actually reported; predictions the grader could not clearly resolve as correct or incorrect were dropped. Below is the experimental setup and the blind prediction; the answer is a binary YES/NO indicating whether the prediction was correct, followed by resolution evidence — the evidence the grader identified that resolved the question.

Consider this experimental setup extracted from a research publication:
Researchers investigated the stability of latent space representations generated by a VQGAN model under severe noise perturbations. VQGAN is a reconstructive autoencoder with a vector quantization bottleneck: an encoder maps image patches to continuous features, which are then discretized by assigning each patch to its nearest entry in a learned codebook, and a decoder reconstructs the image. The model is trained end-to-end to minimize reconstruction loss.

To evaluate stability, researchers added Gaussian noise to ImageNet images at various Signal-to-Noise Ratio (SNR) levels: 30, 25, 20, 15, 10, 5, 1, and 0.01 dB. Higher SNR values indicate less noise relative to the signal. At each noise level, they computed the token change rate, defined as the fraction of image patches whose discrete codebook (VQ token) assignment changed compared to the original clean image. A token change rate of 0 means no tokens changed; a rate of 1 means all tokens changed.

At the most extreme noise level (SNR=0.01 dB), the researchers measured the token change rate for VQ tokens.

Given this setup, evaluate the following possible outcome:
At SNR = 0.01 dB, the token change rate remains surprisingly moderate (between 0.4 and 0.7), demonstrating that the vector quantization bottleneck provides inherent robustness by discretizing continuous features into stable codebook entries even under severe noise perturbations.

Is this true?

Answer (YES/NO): NO